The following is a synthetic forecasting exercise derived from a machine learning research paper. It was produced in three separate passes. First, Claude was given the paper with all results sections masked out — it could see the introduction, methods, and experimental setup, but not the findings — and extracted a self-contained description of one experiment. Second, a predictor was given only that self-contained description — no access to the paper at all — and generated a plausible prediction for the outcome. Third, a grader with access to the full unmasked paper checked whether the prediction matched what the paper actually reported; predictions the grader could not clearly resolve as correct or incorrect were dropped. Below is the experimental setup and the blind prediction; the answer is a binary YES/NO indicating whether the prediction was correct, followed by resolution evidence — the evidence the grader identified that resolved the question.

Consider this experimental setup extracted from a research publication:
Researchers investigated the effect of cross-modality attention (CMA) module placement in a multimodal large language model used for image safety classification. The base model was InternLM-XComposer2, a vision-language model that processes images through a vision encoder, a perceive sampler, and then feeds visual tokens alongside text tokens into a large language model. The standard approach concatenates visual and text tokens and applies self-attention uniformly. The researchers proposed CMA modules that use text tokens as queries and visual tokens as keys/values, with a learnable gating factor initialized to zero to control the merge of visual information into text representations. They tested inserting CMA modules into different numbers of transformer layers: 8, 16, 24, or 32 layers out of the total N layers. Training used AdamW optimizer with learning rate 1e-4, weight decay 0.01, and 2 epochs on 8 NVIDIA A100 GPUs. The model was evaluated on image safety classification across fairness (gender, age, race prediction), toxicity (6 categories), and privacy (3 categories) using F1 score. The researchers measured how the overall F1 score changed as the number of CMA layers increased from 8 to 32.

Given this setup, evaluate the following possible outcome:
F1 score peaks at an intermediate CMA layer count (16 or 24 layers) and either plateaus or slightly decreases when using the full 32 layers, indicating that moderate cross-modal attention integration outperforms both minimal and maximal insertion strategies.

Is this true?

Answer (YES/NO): YES